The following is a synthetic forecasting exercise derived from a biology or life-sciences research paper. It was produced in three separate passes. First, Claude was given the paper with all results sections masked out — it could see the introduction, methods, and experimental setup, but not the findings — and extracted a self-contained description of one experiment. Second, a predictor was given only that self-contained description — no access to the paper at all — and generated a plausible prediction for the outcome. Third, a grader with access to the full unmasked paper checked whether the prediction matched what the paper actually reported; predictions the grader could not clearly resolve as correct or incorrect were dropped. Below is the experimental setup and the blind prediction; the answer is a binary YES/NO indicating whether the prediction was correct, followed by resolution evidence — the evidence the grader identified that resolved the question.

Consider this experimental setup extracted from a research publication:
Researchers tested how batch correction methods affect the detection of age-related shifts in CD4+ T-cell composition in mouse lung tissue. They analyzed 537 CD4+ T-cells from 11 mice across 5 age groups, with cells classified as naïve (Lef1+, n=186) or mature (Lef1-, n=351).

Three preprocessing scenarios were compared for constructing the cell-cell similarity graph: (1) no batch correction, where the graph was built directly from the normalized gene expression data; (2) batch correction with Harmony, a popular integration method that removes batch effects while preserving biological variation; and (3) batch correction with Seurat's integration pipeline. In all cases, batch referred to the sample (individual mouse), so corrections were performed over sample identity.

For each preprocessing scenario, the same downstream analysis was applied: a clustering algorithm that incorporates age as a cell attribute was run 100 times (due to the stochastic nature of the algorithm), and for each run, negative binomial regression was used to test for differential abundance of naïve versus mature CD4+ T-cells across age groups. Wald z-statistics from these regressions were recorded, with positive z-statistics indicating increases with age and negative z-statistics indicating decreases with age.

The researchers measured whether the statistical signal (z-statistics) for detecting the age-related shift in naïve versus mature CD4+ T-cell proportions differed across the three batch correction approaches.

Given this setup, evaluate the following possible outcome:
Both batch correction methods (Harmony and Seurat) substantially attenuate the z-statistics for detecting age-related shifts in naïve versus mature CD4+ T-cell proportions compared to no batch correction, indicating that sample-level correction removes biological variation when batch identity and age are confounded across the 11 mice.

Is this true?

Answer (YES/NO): NO